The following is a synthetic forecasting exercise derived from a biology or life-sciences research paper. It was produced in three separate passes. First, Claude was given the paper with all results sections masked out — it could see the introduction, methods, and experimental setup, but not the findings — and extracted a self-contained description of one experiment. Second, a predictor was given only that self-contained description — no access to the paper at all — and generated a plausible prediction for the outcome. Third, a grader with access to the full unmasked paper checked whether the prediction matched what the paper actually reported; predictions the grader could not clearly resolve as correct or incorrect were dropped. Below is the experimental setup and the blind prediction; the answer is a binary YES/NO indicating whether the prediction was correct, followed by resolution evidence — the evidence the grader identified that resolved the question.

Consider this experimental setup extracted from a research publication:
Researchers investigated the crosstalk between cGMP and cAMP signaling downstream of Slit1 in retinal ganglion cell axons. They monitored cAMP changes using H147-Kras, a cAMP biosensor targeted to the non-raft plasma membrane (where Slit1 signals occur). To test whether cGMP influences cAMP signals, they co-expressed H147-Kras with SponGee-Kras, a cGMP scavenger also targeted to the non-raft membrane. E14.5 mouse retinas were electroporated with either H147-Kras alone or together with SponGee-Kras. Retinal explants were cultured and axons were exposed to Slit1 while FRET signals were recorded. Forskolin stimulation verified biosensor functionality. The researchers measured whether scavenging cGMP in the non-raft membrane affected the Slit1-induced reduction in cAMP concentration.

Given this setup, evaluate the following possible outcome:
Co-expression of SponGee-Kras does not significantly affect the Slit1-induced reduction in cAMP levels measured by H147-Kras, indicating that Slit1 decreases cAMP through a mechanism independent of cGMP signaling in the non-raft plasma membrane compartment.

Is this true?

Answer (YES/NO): NO